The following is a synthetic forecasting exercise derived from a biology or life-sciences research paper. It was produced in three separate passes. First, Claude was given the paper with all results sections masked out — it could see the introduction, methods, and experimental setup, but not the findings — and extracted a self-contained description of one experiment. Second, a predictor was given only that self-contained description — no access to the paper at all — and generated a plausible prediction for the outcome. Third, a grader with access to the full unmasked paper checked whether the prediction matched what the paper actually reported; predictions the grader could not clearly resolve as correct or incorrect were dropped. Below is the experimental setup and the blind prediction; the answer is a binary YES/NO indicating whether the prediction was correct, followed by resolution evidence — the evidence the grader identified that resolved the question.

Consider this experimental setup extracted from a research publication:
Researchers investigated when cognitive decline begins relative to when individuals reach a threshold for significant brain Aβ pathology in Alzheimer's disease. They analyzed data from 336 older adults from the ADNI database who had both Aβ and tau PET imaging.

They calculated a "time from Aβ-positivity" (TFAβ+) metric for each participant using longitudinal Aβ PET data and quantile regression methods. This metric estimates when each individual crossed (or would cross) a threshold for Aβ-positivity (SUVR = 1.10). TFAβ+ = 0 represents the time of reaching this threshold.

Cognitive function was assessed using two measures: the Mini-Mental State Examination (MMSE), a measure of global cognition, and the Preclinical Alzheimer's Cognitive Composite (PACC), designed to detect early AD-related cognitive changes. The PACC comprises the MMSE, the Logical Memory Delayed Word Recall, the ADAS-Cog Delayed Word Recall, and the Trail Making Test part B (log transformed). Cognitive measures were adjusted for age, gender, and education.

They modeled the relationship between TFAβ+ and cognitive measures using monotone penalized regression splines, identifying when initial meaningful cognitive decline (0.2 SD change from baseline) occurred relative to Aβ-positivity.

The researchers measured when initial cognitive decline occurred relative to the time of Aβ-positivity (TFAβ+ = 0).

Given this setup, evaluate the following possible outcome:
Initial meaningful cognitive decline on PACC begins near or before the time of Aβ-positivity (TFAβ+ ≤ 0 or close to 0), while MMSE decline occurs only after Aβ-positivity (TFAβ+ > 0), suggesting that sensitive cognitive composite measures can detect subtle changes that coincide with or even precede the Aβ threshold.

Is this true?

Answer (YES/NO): NO